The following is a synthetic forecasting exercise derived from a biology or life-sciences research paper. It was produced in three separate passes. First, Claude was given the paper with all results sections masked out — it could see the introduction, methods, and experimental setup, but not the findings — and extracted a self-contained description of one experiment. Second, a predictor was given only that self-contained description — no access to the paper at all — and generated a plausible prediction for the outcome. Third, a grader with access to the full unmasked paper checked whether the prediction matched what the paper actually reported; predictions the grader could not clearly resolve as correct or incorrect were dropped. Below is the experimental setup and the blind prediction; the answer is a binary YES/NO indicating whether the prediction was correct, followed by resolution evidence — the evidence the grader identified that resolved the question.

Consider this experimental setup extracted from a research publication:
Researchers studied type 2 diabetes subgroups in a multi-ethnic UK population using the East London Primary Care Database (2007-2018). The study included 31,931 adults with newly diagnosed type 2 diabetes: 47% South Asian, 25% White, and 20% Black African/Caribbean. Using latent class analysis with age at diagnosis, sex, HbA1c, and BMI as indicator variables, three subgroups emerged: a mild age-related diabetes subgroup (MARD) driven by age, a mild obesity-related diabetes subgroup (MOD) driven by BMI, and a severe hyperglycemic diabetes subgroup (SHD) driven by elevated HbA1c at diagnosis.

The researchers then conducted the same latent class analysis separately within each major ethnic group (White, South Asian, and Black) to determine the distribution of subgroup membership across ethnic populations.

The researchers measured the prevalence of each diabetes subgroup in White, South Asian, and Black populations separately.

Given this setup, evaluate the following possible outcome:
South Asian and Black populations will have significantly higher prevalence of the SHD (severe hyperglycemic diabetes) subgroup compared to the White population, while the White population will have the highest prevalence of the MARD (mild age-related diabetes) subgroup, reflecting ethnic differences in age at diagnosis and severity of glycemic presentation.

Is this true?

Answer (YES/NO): NO